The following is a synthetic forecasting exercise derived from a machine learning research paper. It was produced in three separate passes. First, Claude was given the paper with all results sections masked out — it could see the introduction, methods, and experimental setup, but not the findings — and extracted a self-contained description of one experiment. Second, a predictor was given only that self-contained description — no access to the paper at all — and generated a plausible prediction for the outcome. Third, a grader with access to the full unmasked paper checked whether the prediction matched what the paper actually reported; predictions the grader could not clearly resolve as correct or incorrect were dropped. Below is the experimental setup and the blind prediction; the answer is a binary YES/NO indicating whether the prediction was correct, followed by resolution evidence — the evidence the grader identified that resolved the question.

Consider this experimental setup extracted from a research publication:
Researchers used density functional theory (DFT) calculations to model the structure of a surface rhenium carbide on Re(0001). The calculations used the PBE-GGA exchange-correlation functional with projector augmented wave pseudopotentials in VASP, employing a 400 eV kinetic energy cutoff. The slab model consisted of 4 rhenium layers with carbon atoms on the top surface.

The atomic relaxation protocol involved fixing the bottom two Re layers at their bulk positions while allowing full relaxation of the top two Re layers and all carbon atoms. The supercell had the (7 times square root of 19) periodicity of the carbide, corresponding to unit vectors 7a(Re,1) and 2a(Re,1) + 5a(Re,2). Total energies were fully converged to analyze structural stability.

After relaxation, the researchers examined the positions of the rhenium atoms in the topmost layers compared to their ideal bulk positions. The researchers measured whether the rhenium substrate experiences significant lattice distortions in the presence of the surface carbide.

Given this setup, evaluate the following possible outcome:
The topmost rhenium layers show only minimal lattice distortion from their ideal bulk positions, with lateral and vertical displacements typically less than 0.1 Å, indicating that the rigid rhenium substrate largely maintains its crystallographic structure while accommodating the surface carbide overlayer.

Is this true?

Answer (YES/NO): NO